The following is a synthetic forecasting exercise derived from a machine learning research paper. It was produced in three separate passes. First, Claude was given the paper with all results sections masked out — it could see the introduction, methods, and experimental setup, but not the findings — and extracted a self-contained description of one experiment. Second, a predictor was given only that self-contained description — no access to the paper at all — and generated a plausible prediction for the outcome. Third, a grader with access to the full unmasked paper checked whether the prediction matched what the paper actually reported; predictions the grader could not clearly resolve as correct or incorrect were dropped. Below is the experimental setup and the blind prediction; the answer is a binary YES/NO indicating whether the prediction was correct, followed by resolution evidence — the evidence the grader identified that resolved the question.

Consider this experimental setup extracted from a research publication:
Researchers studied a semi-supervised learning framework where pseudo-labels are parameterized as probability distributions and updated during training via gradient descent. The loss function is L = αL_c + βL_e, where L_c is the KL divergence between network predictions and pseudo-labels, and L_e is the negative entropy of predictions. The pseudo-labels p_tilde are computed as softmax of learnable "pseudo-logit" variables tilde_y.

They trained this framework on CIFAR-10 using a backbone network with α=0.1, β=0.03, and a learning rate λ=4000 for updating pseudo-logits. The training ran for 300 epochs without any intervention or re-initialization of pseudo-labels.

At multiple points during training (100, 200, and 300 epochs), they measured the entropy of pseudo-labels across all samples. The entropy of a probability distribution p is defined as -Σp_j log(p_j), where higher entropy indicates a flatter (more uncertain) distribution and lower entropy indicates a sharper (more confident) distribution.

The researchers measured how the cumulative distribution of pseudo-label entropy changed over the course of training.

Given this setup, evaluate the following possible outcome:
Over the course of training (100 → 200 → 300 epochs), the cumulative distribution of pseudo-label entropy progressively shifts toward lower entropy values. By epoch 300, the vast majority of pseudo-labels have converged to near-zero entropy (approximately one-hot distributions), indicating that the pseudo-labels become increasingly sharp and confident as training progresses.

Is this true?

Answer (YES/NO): NO